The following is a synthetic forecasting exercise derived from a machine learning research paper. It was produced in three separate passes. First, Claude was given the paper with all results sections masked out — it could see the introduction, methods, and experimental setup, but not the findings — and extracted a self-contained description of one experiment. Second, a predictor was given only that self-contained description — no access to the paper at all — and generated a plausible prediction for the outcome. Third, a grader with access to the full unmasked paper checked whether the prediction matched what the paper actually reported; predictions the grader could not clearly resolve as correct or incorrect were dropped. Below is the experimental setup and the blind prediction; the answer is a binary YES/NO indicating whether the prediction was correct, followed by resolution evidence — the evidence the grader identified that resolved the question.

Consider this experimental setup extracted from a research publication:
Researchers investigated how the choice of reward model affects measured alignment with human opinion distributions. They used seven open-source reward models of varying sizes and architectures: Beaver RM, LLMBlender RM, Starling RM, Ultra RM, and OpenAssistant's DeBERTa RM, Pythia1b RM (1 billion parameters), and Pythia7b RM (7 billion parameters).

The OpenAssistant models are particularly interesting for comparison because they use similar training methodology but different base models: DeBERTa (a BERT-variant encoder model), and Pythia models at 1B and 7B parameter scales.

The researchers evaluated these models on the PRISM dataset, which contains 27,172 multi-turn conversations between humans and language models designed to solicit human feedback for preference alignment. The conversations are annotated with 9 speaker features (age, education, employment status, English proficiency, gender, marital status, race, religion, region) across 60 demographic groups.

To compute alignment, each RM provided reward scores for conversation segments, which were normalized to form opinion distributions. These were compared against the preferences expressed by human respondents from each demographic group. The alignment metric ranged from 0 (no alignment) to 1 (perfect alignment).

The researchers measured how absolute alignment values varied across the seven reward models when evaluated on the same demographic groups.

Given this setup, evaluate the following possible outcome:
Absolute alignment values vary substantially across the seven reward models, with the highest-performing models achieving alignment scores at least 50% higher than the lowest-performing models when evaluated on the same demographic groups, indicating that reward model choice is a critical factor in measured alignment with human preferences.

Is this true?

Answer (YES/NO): NO